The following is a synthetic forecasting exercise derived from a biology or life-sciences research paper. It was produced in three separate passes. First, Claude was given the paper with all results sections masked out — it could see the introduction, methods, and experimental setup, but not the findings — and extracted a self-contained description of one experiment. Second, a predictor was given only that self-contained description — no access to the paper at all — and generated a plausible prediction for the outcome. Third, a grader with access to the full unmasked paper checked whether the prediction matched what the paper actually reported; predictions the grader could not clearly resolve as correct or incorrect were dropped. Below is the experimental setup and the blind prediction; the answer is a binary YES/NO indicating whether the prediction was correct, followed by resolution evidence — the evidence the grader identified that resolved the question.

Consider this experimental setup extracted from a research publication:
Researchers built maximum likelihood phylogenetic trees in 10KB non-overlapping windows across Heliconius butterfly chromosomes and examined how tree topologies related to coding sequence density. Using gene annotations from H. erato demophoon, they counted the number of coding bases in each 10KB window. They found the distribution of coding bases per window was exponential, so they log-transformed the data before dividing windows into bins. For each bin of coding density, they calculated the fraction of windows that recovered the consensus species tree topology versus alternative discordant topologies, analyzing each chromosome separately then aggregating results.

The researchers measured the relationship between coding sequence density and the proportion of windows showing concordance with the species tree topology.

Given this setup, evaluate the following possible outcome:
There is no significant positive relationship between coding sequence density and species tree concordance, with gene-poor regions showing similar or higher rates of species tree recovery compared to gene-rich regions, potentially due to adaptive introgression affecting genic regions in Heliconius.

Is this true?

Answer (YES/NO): YES